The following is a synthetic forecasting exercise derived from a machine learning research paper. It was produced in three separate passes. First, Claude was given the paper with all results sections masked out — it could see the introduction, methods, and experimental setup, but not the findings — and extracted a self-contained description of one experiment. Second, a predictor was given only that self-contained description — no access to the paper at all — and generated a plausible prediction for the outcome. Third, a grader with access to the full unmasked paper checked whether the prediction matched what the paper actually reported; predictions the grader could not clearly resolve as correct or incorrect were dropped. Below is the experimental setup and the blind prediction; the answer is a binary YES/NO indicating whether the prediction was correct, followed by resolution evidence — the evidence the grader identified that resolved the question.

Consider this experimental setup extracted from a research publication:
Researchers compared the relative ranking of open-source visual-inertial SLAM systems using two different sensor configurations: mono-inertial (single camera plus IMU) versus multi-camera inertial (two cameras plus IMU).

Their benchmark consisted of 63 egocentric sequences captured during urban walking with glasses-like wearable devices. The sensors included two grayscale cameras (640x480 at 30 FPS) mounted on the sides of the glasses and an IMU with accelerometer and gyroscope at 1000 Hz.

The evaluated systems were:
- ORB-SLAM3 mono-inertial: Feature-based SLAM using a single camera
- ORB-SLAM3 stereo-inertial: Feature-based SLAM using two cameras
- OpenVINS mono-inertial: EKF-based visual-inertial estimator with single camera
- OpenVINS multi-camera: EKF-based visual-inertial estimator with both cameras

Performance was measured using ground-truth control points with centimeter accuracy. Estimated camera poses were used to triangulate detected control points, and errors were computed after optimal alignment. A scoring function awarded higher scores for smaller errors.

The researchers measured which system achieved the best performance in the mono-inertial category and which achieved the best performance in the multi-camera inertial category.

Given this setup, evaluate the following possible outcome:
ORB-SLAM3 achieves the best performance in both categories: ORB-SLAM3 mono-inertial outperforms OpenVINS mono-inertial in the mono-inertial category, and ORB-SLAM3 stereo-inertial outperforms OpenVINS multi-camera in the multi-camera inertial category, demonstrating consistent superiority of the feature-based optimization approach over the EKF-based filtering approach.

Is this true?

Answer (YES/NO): NO